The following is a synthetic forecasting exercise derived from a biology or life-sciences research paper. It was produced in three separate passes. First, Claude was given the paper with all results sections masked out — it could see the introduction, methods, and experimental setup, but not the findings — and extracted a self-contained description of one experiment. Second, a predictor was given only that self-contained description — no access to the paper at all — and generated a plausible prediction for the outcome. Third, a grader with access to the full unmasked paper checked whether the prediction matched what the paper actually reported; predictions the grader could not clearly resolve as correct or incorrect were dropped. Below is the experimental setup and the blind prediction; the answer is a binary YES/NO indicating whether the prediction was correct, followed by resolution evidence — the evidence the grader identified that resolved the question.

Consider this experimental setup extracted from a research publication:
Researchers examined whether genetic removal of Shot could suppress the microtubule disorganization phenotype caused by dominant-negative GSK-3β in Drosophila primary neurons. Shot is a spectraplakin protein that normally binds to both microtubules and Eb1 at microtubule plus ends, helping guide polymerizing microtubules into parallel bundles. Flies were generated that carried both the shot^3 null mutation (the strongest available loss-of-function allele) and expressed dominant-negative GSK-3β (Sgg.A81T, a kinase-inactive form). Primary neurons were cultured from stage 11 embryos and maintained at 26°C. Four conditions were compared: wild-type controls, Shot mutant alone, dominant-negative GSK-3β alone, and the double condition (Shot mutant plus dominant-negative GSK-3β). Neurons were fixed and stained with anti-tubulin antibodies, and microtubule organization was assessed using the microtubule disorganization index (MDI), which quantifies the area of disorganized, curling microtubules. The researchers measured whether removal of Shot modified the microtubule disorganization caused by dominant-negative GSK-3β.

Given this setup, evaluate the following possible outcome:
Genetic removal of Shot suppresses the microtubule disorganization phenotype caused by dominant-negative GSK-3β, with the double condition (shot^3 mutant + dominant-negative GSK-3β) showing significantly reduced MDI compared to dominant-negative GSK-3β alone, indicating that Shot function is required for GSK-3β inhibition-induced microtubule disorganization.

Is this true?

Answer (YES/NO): NO